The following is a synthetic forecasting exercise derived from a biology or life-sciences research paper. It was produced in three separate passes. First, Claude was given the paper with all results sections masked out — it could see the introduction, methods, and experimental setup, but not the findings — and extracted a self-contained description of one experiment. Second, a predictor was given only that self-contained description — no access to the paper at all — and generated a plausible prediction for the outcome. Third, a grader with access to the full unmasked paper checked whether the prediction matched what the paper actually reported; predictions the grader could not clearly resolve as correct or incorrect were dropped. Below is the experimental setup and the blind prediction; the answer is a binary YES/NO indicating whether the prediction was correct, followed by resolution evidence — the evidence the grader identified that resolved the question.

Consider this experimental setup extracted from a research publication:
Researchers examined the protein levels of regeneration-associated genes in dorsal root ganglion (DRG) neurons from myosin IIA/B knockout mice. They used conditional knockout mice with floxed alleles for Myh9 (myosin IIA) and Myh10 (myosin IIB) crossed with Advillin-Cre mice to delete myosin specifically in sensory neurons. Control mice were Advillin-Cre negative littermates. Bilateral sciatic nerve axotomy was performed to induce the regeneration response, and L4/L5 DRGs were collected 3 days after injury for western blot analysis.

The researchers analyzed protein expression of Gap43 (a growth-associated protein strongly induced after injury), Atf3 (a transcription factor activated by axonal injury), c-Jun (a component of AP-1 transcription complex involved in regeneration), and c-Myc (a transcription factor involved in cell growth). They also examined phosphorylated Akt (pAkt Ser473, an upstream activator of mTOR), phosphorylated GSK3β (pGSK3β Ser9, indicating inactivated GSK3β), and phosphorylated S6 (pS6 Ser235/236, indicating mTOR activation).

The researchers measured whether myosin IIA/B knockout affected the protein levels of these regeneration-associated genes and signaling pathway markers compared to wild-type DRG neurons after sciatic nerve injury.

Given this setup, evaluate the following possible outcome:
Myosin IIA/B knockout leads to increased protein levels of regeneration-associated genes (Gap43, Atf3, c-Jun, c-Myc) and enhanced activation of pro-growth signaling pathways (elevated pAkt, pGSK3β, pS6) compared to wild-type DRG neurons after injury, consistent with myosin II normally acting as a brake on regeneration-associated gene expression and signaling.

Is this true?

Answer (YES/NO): NO